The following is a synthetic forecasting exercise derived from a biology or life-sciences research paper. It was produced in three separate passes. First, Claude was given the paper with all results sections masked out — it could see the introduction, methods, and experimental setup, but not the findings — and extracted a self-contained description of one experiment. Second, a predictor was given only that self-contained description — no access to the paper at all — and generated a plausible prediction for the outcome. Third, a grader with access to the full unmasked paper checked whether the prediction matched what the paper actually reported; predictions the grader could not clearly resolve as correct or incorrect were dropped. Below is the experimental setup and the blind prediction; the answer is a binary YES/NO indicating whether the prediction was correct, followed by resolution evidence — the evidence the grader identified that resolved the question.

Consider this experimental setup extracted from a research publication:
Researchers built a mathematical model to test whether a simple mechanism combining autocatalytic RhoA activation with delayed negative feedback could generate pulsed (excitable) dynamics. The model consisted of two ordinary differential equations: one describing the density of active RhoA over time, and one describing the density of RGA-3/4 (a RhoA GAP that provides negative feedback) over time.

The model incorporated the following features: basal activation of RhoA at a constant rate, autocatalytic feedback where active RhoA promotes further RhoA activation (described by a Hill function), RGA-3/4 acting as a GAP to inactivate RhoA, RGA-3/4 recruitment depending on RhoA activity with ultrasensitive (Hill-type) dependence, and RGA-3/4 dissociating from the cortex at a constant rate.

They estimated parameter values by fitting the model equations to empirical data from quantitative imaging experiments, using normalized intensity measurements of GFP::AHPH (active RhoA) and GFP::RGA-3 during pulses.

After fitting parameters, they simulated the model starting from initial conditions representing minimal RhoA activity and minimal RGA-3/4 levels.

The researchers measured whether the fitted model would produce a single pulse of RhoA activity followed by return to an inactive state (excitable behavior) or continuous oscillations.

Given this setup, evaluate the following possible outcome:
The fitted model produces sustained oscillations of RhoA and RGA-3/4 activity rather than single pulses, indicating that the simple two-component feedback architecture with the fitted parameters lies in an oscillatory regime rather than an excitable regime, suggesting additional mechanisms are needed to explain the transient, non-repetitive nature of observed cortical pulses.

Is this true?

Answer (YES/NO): NO